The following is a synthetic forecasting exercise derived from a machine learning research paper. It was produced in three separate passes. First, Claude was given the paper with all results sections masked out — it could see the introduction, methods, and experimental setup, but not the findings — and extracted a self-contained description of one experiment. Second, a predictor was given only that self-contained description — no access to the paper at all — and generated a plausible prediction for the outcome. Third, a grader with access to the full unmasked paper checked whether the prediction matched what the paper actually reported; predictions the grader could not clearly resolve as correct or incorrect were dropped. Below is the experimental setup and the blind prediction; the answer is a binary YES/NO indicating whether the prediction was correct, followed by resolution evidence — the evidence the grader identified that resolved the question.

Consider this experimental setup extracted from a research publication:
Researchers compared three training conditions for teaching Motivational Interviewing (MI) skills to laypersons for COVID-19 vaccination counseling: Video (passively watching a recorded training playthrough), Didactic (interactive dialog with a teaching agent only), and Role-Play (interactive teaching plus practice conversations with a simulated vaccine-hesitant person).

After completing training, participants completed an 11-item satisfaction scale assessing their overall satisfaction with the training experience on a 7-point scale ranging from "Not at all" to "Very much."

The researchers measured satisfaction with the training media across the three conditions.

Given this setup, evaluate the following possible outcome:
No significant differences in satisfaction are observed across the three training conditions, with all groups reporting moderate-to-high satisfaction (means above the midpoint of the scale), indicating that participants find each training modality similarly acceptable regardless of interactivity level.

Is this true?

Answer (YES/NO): NO